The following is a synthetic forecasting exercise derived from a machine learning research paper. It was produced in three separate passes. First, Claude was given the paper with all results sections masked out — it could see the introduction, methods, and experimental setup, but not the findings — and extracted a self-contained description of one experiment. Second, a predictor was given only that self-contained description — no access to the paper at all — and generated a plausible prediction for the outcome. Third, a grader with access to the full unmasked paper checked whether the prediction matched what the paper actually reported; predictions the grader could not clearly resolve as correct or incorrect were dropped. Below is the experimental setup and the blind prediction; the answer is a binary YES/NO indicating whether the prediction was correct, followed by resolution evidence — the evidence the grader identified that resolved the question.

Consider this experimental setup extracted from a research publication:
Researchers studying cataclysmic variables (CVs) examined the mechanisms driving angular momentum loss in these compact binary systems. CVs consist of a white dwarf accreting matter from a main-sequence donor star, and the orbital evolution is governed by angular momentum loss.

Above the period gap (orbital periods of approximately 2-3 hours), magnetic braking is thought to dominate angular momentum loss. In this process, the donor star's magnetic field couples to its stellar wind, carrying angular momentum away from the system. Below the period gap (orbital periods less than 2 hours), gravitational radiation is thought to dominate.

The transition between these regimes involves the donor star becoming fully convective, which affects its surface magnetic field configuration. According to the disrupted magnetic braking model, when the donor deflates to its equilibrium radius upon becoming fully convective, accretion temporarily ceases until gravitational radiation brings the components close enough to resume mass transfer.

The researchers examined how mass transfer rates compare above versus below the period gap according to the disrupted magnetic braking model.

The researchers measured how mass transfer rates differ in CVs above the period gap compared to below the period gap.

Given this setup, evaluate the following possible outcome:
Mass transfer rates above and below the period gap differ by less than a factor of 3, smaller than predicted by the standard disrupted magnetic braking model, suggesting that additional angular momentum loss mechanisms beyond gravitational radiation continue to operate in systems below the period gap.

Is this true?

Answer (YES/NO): NO